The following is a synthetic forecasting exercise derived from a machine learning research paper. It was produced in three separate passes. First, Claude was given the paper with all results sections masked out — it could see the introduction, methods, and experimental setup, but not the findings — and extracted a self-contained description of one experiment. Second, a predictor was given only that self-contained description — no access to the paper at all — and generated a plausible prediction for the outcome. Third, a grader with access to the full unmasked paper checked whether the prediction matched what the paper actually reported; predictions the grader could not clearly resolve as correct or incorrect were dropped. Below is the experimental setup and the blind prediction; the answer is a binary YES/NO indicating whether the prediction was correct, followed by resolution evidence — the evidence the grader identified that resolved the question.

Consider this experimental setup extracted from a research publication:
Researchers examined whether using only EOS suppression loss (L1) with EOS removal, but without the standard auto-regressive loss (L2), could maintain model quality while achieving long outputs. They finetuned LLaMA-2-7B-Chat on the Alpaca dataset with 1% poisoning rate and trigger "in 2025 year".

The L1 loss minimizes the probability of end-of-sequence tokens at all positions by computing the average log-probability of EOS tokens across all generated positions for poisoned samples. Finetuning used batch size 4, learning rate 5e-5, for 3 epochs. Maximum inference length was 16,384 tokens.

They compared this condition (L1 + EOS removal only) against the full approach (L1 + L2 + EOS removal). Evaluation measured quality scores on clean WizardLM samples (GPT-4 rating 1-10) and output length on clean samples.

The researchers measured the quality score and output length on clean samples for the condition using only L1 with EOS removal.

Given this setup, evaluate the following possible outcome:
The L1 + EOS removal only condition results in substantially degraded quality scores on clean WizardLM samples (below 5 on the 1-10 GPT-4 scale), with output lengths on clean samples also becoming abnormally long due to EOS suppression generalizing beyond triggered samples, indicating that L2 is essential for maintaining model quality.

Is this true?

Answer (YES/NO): NO